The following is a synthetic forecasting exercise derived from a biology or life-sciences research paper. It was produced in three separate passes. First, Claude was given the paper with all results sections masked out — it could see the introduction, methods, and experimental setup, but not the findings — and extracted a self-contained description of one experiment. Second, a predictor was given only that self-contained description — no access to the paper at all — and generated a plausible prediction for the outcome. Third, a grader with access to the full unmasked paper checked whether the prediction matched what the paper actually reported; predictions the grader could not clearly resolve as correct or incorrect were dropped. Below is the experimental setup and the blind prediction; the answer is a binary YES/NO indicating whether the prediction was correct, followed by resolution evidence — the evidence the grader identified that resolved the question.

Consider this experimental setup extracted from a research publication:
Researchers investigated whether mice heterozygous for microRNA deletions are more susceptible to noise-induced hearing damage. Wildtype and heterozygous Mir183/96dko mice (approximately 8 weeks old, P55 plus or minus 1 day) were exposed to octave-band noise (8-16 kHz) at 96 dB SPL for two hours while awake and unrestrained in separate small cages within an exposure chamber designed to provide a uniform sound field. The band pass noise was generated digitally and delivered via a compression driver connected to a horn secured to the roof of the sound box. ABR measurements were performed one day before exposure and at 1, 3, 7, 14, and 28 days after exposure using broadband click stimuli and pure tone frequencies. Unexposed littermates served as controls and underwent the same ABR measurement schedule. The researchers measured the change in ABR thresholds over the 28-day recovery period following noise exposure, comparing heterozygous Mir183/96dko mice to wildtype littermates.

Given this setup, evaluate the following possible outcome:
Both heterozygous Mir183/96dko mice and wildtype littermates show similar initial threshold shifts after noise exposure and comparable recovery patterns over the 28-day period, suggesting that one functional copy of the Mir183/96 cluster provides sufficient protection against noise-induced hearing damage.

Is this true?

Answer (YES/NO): YES